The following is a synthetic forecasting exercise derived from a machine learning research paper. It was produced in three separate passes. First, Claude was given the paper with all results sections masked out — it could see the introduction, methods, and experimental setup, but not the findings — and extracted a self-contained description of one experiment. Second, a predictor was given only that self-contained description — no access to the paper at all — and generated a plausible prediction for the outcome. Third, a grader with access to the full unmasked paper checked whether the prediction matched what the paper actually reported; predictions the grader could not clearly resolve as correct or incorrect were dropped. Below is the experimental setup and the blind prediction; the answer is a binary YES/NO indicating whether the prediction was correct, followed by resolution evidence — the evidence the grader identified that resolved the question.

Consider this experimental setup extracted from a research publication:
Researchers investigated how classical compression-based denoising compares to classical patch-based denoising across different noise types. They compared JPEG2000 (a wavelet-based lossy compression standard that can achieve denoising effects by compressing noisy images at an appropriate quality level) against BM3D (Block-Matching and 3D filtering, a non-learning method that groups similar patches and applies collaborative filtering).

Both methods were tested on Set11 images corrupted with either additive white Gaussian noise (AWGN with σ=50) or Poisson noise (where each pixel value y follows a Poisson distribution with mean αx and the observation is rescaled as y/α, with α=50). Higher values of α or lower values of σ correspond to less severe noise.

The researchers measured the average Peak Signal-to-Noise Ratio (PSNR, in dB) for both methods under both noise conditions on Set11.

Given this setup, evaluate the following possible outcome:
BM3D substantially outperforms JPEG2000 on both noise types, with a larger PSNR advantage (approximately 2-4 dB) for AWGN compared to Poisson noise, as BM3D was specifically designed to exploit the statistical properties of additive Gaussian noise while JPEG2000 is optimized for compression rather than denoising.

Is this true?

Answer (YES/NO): NO